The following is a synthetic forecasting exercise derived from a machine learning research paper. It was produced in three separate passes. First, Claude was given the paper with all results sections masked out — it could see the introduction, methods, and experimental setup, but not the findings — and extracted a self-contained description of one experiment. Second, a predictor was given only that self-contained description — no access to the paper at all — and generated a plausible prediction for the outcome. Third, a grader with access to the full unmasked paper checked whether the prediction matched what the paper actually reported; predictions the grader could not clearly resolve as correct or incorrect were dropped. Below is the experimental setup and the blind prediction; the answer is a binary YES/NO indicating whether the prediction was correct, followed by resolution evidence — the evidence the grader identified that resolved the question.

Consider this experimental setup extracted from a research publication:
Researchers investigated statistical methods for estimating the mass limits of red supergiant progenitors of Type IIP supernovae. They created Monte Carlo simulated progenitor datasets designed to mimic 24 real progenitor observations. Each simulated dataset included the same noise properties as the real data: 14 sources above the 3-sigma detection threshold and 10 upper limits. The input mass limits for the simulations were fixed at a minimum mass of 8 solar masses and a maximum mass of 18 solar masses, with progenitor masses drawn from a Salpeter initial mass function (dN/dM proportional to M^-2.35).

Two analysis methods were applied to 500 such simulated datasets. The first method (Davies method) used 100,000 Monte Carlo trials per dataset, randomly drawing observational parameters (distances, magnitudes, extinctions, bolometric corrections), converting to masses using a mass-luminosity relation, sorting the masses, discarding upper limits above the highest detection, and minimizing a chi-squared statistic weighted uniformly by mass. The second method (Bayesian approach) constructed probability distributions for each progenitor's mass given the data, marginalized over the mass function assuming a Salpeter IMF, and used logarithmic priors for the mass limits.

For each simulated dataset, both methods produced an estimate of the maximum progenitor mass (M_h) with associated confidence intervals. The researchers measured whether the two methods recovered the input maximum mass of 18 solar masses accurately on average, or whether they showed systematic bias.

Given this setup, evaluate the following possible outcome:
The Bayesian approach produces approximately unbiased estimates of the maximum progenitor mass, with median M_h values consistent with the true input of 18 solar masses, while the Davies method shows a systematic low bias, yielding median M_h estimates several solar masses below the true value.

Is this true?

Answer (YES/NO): NO